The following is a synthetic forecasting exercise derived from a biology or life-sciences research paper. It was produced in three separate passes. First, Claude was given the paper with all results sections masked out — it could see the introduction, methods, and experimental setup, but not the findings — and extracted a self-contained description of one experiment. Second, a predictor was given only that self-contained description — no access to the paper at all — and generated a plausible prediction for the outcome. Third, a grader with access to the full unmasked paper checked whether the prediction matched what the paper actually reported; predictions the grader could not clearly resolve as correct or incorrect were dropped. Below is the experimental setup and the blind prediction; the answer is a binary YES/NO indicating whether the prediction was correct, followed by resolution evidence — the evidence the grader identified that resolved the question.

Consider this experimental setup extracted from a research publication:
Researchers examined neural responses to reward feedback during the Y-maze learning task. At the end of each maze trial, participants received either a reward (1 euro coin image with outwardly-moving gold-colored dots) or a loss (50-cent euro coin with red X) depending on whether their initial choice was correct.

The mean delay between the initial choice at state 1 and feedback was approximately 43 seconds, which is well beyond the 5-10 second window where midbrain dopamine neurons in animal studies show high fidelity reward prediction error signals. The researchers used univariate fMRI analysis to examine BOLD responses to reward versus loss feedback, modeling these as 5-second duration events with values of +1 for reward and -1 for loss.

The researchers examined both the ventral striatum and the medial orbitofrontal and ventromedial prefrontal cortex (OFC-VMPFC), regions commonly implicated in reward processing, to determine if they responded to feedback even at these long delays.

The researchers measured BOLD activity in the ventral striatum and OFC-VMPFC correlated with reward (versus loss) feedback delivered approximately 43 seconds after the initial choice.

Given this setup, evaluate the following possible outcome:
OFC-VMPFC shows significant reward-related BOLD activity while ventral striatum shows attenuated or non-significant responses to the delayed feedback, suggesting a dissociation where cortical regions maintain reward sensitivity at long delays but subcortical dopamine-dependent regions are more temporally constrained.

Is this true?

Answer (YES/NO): NO